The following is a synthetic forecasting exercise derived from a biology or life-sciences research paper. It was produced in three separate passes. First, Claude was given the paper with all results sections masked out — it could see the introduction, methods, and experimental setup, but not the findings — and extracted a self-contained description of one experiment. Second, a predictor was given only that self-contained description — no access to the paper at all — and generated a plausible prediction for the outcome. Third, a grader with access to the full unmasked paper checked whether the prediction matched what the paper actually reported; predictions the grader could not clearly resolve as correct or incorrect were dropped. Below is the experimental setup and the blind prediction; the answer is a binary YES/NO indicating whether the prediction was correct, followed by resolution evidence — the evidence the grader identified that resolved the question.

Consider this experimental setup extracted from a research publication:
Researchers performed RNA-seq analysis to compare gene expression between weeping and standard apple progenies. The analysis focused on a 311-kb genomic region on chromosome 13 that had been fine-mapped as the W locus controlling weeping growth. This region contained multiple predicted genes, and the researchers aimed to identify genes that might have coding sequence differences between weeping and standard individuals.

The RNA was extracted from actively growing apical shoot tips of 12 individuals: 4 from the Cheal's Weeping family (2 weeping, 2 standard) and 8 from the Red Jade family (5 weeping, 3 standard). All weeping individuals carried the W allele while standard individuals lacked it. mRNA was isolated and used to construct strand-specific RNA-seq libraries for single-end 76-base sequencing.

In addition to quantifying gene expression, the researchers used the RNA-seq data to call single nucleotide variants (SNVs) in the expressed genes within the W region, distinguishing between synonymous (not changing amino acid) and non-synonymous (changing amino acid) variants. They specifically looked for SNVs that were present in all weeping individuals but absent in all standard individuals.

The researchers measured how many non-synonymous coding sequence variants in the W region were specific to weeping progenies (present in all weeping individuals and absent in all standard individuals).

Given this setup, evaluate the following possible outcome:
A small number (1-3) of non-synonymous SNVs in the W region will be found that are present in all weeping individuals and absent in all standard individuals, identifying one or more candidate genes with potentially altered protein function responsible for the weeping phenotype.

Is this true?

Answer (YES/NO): YES